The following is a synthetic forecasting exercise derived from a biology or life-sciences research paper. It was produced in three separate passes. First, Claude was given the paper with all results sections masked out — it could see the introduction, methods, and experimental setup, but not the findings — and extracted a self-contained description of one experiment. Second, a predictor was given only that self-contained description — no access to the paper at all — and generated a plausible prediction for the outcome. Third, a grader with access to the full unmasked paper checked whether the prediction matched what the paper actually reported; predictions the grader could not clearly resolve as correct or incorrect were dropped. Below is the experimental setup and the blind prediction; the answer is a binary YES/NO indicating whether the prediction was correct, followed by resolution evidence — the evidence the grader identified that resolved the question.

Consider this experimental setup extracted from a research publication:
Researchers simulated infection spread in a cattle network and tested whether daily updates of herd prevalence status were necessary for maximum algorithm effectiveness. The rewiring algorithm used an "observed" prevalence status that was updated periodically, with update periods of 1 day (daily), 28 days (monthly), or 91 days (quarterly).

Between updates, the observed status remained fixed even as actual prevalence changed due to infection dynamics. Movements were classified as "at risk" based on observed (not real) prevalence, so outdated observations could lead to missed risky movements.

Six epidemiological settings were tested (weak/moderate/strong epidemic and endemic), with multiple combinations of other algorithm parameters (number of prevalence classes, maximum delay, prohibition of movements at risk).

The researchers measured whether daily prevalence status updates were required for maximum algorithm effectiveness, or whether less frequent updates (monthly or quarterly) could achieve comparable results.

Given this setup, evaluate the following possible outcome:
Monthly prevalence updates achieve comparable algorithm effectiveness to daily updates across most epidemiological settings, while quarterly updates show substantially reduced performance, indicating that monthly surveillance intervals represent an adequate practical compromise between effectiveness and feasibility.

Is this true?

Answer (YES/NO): NO